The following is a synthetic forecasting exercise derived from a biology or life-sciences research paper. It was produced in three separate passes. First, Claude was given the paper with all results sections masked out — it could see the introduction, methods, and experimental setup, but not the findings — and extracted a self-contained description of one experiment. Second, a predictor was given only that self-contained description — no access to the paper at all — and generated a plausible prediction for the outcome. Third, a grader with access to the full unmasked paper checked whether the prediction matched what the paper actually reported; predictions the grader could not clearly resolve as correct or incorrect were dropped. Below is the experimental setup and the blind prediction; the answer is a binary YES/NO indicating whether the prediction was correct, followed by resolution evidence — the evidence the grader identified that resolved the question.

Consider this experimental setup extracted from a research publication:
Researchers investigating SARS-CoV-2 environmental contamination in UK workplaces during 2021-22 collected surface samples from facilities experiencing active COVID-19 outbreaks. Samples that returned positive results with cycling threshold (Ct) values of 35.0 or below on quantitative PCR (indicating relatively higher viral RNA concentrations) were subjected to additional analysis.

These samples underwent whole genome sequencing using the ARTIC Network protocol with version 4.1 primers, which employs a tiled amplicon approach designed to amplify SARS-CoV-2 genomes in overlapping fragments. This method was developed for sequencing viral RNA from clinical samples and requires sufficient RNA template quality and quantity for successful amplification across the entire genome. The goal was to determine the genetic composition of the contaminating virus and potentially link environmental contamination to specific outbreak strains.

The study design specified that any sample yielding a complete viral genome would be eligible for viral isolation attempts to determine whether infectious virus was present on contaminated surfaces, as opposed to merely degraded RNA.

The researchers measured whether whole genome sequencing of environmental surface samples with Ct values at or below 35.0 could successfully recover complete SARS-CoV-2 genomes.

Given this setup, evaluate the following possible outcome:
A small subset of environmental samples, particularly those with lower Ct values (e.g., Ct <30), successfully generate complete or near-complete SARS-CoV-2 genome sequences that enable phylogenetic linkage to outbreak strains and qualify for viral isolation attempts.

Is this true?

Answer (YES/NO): NO